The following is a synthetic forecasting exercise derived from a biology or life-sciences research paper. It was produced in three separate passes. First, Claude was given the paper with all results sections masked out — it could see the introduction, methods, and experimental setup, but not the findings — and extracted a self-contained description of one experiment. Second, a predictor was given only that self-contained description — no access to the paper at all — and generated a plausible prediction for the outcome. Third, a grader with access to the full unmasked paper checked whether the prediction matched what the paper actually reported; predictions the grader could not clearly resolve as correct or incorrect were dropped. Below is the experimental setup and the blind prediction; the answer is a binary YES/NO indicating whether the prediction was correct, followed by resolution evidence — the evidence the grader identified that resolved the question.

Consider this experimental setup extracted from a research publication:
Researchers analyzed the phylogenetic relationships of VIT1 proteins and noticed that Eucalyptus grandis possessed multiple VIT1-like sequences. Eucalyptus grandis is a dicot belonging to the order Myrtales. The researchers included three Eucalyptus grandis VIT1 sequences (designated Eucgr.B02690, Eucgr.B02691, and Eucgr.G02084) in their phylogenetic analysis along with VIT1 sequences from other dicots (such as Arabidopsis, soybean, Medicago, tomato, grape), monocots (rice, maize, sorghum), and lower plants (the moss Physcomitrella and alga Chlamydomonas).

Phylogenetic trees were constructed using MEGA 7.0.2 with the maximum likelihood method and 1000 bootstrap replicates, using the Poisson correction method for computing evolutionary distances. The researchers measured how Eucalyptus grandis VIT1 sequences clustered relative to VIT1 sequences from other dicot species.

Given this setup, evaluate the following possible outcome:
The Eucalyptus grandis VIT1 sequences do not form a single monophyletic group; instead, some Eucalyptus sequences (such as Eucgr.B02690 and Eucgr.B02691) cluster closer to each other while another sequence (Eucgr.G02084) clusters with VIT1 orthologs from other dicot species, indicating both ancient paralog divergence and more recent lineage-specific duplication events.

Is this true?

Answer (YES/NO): NO